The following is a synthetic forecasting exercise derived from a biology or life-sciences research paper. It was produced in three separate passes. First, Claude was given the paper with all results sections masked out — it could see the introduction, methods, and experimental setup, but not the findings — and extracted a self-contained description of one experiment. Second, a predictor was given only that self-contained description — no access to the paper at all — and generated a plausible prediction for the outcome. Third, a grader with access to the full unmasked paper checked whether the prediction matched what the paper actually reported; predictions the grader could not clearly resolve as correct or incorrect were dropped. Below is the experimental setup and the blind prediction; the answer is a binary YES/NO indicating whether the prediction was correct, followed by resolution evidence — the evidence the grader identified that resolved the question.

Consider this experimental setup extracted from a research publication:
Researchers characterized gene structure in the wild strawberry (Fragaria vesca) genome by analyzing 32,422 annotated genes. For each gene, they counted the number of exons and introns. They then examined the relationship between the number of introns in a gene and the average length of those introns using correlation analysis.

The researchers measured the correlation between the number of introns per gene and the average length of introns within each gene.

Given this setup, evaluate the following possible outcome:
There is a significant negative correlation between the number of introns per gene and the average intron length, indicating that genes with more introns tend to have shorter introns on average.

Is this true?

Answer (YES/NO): YES